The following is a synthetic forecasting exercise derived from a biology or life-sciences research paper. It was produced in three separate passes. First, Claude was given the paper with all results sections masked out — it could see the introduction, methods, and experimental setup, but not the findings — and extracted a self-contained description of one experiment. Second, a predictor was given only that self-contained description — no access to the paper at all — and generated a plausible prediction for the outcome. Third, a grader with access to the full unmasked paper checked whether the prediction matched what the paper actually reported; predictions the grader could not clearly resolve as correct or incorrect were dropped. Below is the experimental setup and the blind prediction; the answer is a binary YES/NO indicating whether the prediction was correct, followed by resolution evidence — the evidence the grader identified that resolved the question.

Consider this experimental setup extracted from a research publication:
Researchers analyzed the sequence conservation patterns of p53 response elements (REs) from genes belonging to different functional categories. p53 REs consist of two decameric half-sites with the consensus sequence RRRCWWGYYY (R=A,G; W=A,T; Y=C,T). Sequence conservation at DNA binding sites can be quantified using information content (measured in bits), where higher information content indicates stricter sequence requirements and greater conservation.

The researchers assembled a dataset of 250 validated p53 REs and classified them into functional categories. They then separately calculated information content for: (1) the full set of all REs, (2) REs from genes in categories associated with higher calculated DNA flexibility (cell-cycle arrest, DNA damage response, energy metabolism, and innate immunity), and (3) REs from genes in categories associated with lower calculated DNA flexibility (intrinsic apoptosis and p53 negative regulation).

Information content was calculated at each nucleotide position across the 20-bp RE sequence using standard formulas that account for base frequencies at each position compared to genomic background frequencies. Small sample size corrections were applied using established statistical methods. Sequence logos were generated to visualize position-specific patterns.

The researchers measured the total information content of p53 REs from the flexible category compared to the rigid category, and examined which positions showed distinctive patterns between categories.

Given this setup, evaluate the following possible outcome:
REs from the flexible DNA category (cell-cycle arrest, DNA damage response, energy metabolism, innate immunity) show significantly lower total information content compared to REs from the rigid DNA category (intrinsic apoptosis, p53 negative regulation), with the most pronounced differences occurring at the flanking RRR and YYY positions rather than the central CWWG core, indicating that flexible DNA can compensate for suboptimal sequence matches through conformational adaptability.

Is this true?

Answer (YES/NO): NO